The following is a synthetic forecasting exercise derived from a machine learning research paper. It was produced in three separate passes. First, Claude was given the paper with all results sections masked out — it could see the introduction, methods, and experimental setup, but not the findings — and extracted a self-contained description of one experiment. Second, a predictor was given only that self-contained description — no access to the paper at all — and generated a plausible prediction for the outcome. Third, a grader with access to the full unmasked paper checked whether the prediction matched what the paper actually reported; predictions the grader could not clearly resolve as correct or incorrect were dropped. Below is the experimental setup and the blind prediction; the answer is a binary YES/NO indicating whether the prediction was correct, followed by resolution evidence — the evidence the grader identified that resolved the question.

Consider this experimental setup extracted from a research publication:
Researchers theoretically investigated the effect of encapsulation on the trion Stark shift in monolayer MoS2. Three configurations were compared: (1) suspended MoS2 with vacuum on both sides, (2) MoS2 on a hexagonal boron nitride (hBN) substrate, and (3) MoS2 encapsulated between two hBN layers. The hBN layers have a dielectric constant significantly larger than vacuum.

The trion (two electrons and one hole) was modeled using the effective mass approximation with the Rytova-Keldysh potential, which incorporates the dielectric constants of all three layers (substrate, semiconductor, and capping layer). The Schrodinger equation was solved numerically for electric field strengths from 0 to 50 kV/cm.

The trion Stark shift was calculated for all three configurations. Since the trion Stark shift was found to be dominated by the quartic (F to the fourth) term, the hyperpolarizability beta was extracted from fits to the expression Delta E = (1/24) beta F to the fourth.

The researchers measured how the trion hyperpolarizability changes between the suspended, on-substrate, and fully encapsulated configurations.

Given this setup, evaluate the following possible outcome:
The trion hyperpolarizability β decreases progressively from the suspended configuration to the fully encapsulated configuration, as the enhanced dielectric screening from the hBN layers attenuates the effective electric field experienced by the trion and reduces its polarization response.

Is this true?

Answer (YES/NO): NO